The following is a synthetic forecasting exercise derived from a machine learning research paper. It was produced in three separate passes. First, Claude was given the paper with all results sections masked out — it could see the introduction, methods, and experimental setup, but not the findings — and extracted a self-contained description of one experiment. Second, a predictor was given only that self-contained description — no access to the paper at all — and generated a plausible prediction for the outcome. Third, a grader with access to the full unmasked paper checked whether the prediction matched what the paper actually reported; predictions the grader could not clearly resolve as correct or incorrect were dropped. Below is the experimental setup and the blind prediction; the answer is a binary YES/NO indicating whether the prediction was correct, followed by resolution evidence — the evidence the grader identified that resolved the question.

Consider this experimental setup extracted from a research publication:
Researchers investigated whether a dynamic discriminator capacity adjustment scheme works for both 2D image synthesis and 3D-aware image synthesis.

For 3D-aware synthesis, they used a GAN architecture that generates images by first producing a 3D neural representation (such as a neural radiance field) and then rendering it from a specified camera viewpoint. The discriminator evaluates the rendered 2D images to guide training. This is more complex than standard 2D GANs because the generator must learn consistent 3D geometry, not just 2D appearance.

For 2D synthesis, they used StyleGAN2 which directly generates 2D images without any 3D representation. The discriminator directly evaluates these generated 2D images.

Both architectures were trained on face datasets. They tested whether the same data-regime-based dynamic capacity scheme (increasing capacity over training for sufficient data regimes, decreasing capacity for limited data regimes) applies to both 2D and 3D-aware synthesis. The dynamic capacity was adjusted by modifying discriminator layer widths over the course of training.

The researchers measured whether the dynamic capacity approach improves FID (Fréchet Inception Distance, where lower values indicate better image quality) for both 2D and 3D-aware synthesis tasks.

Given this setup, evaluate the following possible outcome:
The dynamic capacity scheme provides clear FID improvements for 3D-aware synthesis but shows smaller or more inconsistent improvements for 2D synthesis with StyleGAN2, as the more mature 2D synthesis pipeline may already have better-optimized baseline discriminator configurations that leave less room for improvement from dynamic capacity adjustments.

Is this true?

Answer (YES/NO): NO